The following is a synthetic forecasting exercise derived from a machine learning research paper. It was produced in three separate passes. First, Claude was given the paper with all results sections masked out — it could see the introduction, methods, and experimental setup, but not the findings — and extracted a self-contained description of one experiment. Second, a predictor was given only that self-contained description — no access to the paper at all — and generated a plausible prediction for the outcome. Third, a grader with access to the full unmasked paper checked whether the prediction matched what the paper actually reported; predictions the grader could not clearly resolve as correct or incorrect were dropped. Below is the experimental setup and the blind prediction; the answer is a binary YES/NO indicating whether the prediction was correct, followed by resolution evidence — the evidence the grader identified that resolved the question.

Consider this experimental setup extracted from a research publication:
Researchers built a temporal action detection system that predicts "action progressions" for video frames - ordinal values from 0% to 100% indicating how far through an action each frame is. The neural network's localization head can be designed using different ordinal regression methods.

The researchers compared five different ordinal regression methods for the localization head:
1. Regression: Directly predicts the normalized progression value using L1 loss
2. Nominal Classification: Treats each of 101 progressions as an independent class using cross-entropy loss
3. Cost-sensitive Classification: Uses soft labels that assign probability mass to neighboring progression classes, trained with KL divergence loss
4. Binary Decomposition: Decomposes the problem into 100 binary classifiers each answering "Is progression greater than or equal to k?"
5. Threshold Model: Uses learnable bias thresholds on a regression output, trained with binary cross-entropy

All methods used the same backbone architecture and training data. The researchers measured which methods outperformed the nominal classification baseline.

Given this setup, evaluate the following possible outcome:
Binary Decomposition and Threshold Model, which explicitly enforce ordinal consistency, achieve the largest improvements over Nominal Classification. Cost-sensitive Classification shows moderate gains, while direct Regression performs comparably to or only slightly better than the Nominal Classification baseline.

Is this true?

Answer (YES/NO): NO